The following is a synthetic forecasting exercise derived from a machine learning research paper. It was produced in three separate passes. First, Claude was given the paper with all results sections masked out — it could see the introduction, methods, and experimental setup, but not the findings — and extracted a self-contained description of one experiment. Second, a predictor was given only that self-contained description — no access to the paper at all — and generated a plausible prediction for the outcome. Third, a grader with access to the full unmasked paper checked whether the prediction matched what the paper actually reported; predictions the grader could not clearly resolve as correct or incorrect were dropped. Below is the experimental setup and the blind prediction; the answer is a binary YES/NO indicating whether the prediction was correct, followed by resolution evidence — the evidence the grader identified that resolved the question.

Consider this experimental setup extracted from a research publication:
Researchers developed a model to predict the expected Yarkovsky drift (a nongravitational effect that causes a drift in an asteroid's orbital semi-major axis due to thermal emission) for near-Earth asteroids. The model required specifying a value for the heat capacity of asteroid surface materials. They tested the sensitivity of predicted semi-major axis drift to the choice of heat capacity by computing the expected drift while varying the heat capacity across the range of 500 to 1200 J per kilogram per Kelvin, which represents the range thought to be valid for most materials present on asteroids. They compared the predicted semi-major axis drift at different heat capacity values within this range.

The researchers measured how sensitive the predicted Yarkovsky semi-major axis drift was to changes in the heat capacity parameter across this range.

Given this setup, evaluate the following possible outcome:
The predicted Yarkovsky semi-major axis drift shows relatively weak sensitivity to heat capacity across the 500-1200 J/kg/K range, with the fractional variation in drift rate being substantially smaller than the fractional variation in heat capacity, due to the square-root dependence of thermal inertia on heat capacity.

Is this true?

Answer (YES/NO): YES